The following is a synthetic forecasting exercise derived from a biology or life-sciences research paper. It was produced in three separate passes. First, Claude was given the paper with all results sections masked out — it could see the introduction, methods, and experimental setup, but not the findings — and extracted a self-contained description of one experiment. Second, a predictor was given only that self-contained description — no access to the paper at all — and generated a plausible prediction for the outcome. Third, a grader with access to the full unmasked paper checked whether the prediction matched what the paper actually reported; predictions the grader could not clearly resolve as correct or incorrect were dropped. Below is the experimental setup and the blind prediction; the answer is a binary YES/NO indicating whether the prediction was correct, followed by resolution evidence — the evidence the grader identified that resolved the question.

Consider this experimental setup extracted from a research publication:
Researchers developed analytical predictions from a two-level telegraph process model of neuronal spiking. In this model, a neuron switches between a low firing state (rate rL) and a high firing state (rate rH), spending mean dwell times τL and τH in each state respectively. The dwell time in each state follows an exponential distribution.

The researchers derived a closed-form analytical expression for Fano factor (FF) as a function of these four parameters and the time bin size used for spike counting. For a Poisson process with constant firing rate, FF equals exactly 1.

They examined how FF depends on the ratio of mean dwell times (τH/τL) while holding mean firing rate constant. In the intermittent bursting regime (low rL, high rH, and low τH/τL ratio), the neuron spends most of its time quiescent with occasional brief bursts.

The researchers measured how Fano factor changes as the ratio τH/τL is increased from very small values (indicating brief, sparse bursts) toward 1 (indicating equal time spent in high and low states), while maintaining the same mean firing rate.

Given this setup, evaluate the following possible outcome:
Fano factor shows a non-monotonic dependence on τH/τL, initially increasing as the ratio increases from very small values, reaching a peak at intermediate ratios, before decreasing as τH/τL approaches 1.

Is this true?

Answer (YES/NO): NO